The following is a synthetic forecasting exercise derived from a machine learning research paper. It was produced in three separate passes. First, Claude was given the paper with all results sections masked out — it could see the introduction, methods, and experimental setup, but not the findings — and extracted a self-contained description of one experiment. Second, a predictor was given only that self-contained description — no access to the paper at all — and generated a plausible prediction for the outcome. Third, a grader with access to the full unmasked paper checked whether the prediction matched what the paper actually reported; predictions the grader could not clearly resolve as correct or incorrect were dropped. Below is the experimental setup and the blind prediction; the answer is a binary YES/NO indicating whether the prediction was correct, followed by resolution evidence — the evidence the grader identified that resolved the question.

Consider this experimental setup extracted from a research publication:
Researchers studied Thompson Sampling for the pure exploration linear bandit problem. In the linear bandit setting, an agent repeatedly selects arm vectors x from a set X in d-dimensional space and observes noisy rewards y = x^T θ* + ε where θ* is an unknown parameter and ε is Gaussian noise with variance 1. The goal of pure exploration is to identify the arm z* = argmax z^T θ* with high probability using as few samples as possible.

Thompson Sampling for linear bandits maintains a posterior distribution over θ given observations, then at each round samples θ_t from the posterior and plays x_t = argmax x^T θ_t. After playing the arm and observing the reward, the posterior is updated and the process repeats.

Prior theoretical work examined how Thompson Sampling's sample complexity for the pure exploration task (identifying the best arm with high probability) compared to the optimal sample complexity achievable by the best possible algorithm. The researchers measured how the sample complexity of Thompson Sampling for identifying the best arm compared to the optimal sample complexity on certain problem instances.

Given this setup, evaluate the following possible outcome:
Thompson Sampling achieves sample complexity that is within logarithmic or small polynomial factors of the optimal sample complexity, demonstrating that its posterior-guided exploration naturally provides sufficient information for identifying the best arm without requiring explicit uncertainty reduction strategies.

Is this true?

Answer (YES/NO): NO